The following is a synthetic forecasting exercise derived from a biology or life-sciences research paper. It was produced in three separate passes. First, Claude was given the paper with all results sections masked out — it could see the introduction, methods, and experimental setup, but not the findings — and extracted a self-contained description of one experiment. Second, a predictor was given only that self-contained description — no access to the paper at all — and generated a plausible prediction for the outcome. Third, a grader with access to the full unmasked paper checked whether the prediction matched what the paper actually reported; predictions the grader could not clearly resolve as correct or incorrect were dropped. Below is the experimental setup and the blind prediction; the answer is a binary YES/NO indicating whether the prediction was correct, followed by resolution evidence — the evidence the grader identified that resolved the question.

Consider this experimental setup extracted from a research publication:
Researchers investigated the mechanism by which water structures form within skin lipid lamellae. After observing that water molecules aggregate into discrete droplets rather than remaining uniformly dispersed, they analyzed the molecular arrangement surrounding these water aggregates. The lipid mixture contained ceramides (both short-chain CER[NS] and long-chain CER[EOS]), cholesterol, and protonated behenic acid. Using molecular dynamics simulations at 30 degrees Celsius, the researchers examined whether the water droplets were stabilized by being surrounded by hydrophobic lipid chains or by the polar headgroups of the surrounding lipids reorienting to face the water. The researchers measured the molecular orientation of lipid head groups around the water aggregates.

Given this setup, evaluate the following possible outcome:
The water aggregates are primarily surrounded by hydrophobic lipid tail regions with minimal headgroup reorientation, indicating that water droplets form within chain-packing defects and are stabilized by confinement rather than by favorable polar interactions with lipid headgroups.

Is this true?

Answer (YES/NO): NO